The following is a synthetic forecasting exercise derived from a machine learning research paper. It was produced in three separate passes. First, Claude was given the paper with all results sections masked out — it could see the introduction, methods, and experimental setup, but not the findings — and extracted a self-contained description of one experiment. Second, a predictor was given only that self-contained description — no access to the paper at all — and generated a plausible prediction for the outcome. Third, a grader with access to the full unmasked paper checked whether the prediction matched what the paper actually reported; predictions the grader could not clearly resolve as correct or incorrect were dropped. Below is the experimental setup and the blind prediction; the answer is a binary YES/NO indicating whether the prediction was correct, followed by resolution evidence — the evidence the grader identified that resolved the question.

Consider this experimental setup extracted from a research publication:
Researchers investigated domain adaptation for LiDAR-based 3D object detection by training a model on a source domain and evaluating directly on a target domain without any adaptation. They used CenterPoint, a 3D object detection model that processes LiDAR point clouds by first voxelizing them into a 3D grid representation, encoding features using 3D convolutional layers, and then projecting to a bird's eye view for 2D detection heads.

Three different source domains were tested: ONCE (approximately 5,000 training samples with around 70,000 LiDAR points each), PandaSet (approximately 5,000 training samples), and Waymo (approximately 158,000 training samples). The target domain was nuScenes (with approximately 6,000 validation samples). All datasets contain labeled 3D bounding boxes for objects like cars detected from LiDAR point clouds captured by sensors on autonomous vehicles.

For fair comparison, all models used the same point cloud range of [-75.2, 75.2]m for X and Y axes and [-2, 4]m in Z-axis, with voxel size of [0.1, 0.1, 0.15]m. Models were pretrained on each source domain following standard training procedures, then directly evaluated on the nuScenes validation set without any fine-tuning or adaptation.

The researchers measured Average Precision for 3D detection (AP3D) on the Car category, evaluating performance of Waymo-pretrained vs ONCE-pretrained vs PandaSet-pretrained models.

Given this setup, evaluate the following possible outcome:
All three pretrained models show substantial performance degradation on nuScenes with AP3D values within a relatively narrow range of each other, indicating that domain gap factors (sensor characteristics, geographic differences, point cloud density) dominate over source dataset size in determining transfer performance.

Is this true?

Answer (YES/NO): YES